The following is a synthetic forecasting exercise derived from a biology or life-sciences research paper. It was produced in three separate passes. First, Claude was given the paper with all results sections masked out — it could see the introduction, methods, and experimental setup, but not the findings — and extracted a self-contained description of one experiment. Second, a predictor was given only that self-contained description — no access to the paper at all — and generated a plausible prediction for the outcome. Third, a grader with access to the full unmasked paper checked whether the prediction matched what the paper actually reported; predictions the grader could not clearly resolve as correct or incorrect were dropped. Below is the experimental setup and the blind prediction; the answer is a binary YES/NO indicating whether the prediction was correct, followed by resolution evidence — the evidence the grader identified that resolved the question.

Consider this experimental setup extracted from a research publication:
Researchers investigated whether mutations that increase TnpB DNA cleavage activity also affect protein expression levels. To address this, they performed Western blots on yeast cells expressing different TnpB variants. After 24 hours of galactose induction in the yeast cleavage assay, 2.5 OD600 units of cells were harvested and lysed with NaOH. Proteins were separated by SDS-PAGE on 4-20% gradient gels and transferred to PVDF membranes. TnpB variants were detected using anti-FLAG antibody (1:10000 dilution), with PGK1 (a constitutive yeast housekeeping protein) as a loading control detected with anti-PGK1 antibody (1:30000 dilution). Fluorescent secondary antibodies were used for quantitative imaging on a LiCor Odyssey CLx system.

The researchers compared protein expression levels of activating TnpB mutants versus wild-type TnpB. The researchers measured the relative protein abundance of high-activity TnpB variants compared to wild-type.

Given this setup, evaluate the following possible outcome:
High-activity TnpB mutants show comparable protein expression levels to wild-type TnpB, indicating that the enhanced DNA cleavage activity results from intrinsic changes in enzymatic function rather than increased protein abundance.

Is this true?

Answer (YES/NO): YES